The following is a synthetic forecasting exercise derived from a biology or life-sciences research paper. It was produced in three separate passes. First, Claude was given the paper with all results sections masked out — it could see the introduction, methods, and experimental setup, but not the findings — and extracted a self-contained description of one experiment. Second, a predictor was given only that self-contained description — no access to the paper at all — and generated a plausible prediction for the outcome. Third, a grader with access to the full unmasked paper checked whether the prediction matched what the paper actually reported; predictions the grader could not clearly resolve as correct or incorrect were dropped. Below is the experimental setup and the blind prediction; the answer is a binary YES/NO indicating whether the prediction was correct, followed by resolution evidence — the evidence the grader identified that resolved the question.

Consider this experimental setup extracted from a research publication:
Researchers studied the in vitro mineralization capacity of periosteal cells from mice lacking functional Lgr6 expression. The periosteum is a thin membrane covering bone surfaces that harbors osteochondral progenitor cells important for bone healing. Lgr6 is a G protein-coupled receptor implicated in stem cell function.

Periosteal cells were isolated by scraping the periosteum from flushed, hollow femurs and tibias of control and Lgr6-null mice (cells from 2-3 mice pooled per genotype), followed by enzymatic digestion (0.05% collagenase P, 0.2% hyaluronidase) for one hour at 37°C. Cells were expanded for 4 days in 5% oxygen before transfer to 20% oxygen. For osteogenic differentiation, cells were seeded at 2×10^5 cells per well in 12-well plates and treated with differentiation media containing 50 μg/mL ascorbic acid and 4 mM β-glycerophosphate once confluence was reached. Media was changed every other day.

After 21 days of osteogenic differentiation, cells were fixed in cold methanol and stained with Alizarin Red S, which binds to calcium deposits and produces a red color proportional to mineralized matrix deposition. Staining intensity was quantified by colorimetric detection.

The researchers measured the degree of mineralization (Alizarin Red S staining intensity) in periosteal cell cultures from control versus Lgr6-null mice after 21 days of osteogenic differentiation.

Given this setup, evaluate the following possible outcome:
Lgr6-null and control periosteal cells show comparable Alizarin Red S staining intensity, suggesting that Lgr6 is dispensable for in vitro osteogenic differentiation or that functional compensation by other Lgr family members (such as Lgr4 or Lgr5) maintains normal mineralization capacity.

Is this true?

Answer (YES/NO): NO